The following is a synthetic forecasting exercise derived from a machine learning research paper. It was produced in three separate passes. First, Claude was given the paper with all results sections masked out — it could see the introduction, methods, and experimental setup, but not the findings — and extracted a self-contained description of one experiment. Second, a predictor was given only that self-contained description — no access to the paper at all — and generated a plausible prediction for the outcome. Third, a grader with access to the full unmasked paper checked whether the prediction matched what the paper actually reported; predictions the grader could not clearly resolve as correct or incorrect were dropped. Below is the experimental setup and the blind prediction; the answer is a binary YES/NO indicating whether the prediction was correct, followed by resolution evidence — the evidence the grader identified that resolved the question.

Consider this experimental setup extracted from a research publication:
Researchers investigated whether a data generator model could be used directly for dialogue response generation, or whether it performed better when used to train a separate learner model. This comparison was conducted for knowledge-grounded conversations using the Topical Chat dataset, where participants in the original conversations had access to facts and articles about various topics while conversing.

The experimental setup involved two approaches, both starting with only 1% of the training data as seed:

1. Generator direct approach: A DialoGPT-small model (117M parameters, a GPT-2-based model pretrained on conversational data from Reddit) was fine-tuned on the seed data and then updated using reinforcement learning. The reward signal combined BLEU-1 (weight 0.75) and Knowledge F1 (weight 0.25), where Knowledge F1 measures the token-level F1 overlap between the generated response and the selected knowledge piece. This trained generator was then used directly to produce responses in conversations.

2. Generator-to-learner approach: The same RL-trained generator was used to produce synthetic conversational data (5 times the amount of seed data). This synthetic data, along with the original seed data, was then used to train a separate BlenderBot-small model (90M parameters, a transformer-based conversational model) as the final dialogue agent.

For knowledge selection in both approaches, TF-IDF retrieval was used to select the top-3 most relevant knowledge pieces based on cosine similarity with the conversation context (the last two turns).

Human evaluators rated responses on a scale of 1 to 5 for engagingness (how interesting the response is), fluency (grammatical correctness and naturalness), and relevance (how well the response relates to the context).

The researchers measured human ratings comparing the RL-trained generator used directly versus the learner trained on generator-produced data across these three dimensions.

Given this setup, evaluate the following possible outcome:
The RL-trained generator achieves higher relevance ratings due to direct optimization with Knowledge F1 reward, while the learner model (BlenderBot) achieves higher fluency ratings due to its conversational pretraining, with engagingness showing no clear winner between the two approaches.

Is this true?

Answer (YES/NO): NO